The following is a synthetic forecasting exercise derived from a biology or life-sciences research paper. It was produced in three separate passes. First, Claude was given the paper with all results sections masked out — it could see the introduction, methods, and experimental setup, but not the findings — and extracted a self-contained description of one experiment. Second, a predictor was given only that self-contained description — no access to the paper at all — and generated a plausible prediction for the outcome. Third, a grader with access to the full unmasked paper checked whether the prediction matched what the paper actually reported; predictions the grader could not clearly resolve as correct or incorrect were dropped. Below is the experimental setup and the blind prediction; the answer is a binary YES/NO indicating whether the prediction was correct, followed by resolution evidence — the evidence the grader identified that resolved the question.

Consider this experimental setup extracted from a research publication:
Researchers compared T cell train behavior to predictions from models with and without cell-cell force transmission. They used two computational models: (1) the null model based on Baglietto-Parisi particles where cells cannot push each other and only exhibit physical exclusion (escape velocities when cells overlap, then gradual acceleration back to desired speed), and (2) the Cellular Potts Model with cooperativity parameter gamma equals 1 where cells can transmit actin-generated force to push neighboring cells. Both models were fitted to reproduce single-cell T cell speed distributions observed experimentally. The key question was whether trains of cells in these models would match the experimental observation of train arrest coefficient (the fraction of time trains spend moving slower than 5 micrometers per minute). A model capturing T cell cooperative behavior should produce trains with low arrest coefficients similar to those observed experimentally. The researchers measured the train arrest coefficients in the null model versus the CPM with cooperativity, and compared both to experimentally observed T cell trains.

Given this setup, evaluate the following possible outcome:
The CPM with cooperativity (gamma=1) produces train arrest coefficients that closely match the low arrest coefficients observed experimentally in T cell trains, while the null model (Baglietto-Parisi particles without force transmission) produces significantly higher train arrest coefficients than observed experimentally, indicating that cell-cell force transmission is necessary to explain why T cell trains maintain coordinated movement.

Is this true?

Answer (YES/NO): YES